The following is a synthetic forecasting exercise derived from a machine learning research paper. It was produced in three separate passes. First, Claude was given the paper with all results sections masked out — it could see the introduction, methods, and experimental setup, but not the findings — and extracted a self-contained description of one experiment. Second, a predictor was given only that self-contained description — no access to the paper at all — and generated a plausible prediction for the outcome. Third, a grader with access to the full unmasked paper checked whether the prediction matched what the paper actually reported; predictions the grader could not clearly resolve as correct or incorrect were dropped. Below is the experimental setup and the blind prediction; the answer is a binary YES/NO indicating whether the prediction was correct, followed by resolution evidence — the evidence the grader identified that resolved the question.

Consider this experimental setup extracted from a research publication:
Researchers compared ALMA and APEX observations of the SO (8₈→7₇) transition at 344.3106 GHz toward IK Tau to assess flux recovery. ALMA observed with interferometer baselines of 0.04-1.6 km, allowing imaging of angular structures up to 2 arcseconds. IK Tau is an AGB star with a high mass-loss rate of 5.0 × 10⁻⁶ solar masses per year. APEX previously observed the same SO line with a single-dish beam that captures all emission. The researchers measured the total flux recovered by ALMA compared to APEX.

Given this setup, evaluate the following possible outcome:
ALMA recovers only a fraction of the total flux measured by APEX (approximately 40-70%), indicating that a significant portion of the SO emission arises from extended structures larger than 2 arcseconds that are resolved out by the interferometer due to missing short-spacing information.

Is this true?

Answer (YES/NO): NO